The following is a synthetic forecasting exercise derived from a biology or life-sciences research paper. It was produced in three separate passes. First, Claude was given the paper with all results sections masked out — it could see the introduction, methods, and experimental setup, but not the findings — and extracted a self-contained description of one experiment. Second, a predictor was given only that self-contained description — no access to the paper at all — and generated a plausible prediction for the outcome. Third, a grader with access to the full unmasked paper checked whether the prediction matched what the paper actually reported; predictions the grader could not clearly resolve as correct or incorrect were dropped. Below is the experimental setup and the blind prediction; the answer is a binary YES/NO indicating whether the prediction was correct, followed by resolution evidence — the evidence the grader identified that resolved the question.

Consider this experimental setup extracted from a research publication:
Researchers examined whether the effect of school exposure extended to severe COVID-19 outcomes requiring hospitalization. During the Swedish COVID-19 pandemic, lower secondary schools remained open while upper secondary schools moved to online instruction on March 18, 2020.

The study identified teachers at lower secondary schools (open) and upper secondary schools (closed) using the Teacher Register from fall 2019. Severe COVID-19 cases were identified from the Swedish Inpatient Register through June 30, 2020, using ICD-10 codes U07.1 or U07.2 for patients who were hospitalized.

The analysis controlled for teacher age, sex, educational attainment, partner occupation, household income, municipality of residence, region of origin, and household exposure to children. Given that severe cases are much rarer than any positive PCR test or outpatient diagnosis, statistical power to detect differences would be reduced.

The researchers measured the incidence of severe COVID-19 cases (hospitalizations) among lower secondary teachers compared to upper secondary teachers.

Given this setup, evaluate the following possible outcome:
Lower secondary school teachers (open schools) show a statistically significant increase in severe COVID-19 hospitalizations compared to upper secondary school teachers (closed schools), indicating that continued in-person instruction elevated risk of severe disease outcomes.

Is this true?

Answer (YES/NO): YES